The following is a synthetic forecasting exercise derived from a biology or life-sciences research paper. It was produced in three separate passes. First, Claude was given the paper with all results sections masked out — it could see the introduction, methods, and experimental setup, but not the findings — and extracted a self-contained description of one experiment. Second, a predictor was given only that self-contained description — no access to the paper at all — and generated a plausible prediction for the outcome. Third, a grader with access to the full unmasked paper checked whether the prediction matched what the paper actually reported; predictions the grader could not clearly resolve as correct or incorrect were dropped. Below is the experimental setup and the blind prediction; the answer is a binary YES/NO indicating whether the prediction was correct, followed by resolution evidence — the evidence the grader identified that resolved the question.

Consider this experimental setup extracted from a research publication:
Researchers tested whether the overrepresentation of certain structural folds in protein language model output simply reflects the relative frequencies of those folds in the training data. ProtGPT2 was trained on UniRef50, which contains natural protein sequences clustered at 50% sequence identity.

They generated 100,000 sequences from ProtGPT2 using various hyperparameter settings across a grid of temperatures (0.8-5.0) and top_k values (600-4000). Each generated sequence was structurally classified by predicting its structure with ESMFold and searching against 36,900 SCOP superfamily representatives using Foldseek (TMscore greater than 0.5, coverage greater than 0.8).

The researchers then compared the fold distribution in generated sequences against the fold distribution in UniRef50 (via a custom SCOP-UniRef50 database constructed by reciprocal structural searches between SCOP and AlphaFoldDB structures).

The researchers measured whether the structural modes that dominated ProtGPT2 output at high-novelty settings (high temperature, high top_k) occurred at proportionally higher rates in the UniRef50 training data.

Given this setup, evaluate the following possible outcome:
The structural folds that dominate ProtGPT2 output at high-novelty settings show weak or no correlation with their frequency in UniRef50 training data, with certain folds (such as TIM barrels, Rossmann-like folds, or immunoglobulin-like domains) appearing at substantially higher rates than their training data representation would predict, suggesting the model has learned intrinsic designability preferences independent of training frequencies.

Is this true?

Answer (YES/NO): NO